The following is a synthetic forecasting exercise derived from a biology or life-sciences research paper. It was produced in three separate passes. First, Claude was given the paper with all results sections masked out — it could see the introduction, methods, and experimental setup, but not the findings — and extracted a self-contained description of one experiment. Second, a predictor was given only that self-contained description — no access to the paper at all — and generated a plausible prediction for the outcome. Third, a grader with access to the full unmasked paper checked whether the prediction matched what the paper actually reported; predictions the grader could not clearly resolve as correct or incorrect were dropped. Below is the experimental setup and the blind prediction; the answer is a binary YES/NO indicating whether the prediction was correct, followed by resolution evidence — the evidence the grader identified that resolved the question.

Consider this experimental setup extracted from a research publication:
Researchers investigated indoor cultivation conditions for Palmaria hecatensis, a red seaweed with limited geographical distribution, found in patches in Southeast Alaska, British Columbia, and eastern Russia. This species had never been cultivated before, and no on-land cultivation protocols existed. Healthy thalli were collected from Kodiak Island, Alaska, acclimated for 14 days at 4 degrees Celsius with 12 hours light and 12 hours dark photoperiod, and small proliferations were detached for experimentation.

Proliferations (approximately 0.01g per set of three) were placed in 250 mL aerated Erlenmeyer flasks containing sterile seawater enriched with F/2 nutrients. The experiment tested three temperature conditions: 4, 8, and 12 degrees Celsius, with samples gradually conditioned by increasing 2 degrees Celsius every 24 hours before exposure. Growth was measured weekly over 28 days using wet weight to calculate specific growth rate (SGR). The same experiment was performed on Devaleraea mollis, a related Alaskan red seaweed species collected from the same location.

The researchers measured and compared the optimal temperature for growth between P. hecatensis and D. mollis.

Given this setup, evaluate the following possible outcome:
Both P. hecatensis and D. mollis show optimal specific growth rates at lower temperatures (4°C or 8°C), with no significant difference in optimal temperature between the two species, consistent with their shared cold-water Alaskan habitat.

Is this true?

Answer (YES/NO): NO